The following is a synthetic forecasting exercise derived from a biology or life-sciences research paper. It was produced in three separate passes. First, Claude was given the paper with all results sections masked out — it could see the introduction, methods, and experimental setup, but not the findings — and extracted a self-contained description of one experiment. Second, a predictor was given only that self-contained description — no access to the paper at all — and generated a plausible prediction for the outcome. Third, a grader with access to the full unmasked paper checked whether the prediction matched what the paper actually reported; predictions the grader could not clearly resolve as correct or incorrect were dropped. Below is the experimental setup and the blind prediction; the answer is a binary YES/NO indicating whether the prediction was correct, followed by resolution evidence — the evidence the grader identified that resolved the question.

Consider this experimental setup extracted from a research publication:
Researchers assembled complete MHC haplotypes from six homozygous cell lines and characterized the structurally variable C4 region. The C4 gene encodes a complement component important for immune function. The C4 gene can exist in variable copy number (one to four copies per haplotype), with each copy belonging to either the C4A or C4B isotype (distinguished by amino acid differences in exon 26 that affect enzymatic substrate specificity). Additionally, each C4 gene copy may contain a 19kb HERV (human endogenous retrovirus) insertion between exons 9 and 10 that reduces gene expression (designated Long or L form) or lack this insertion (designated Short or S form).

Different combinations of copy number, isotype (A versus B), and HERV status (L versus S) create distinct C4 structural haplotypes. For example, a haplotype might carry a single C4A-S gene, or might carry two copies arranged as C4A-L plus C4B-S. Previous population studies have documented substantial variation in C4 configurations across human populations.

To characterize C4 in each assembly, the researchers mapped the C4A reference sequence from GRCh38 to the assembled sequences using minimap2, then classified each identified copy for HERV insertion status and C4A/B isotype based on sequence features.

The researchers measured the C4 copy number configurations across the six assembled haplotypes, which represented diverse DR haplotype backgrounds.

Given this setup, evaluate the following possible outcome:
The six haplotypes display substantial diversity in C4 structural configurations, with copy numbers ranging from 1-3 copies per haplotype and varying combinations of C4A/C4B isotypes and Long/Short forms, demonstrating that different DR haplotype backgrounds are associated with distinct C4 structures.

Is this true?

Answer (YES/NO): NO